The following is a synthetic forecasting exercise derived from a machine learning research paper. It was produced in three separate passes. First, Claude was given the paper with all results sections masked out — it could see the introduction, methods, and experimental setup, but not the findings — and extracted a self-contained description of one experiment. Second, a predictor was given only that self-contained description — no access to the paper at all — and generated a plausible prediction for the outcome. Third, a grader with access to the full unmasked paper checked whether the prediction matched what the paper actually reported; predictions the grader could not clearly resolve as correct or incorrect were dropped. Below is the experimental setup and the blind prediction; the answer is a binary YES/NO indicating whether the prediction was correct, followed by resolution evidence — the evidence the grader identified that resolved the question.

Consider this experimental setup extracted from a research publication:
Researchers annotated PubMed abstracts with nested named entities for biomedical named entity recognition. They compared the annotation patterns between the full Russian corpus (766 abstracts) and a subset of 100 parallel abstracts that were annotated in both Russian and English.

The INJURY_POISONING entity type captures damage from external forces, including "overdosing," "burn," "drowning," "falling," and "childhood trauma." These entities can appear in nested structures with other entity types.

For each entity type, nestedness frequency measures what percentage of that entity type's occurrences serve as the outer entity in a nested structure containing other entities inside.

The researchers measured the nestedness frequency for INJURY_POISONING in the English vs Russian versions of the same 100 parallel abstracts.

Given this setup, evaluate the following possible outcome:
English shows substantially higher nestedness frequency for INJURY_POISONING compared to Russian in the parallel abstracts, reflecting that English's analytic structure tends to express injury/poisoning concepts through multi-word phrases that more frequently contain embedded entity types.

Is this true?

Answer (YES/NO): YES